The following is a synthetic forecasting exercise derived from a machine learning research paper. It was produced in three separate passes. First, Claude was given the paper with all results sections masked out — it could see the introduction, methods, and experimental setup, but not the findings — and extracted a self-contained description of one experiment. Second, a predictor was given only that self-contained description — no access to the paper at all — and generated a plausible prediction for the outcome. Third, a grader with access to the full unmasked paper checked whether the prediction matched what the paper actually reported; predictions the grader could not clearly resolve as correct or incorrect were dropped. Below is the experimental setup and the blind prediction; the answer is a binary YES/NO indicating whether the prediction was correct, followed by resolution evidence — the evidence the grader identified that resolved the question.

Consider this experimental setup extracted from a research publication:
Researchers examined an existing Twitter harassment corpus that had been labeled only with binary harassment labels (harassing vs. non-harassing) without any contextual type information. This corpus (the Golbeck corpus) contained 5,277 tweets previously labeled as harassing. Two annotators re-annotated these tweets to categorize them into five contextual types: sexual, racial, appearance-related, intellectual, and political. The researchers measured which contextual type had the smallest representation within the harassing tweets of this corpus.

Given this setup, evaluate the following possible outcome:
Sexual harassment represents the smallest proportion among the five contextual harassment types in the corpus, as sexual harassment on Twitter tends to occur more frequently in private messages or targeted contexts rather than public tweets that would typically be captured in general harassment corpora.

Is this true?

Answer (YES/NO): NO